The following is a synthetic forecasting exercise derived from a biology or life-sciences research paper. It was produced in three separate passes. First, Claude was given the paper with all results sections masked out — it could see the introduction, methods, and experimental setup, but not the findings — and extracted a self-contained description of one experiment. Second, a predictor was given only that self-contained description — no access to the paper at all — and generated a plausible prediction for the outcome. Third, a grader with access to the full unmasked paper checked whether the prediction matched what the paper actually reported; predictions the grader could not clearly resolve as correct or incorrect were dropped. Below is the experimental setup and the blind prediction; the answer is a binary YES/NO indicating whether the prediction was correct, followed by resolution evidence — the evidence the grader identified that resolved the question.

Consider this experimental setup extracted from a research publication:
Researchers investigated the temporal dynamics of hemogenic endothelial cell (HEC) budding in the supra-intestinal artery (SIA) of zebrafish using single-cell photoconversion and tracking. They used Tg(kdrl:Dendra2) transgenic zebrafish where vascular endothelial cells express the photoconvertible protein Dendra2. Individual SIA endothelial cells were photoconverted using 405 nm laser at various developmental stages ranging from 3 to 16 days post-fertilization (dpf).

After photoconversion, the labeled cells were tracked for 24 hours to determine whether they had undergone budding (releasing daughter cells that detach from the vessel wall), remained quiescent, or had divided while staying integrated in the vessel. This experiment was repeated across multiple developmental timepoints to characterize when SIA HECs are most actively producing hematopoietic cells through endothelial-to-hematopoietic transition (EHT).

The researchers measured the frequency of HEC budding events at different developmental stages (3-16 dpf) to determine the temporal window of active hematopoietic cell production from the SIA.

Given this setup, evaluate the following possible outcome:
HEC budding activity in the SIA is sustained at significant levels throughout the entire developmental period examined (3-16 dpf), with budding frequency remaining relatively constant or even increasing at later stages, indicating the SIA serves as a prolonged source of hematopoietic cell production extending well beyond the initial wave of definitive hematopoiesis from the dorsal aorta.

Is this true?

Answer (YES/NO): NO